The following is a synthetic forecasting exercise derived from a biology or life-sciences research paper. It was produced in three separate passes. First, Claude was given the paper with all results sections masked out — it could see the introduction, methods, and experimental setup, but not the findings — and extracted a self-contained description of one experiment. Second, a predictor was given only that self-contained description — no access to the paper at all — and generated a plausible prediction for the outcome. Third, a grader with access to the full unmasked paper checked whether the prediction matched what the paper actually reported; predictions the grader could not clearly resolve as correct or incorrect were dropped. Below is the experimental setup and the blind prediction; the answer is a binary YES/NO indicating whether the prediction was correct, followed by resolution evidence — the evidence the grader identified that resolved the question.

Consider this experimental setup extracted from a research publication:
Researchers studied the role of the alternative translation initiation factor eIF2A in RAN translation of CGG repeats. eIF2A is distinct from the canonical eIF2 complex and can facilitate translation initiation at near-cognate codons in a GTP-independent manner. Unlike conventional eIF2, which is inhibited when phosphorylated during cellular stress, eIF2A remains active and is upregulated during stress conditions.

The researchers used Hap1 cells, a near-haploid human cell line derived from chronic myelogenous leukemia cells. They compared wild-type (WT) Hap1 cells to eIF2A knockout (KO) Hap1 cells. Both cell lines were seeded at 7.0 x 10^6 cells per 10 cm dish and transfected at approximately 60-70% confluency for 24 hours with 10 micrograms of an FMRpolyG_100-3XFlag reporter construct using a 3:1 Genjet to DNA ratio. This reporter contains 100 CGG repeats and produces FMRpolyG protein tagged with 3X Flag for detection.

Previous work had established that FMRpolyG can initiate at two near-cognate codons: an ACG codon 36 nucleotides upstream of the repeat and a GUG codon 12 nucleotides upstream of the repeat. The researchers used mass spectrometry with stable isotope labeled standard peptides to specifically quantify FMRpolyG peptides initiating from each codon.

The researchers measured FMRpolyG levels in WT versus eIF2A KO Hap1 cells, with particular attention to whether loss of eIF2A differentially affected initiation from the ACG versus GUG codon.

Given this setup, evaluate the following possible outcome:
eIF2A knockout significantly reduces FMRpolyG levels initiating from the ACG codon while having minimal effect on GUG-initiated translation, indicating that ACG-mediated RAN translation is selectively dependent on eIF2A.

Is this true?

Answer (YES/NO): NO